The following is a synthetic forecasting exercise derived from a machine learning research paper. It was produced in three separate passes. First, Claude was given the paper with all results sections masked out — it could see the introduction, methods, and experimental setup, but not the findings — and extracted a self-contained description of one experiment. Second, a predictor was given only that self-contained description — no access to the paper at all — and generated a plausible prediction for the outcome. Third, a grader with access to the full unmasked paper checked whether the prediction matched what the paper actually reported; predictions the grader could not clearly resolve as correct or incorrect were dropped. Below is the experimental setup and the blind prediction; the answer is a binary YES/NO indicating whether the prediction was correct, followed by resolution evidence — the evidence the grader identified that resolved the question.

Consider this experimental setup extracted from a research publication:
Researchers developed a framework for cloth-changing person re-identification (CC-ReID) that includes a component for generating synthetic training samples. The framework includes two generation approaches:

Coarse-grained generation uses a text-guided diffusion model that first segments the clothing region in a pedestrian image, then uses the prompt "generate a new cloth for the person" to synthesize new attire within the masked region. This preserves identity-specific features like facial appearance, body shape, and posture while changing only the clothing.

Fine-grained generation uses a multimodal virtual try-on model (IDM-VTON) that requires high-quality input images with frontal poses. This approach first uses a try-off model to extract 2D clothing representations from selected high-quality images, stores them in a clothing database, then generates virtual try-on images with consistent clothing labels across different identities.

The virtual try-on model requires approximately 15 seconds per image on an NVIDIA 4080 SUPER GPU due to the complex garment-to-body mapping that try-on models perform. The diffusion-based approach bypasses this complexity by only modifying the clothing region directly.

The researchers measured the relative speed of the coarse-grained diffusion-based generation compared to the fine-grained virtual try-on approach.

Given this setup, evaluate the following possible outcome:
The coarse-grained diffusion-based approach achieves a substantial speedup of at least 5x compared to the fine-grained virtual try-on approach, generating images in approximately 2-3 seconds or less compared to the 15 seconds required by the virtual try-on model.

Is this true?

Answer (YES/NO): YES